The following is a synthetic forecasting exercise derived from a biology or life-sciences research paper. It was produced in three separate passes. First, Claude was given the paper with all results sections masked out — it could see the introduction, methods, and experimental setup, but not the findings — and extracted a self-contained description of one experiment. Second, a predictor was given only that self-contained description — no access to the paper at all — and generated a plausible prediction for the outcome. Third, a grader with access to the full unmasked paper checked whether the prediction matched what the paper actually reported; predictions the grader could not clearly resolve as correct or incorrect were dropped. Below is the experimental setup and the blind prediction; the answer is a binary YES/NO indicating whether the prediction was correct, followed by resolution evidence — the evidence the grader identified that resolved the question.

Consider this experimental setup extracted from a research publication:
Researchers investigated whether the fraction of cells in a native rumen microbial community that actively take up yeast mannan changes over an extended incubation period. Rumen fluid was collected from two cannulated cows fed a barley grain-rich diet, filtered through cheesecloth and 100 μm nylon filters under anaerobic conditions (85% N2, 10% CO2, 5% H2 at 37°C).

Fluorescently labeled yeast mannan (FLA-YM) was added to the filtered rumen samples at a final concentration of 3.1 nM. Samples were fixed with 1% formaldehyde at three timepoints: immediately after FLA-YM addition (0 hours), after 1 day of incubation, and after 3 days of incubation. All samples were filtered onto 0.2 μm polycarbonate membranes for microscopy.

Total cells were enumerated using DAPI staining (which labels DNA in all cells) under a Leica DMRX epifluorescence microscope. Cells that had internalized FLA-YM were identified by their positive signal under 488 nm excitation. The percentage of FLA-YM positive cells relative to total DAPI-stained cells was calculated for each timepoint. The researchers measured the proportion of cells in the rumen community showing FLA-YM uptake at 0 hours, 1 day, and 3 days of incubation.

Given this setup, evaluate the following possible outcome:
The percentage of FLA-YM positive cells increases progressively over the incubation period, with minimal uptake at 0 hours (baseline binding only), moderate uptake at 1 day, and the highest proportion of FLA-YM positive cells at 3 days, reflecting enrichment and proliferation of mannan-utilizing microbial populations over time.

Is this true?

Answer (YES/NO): NO